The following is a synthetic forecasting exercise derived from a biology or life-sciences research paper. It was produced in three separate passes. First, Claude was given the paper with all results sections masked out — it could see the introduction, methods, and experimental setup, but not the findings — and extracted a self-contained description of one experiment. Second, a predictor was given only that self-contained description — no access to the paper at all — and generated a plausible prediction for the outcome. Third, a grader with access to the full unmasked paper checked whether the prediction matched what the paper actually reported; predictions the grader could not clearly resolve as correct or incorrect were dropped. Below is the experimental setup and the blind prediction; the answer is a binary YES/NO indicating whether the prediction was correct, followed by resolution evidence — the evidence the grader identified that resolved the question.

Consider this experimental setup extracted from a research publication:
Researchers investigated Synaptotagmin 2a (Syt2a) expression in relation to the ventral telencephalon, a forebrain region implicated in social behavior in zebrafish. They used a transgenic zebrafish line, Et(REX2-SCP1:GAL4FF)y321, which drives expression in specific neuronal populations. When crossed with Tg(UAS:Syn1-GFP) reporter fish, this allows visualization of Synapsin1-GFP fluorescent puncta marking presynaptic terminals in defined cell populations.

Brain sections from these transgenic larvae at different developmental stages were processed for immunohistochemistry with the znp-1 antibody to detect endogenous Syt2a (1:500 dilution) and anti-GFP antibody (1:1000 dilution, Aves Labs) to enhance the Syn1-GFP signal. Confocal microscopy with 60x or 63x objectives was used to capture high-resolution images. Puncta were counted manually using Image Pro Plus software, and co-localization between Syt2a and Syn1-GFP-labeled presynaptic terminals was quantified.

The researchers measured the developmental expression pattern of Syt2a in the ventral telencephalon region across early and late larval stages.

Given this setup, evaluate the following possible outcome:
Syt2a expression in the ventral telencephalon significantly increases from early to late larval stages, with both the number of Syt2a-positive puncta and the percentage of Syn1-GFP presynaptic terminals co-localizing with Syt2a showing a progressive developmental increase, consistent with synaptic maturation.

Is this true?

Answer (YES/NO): YES